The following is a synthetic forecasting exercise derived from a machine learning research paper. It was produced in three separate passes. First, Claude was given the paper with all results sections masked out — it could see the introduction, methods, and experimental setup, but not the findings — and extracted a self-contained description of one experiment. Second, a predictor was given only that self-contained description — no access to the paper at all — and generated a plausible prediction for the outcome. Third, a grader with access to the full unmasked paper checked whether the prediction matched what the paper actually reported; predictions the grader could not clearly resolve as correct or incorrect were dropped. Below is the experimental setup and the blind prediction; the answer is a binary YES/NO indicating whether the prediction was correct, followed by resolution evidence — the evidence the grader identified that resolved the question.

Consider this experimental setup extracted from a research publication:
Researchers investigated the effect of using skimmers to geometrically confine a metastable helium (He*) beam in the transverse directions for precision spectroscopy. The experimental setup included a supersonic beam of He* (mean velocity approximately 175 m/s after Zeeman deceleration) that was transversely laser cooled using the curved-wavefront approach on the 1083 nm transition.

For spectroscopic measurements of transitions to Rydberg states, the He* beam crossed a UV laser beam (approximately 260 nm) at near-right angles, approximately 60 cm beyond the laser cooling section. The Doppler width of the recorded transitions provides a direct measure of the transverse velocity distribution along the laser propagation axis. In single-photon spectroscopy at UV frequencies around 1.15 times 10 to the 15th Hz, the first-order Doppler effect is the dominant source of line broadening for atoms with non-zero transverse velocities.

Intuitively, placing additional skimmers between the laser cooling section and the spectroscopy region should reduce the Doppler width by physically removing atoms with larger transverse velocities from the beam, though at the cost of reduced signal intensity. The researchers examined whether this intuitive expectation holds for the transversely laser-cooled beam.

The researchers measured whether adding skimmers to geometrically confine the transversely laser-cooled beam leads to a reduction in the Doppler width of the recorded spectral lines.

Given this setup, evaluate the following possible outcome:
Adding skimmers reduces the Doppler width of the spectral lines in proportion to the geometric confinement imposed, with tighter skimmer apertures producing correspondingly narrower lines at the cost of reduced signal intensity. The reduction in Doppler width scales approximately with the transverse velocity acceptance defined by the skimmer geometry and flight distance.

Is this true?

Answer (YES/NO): NO